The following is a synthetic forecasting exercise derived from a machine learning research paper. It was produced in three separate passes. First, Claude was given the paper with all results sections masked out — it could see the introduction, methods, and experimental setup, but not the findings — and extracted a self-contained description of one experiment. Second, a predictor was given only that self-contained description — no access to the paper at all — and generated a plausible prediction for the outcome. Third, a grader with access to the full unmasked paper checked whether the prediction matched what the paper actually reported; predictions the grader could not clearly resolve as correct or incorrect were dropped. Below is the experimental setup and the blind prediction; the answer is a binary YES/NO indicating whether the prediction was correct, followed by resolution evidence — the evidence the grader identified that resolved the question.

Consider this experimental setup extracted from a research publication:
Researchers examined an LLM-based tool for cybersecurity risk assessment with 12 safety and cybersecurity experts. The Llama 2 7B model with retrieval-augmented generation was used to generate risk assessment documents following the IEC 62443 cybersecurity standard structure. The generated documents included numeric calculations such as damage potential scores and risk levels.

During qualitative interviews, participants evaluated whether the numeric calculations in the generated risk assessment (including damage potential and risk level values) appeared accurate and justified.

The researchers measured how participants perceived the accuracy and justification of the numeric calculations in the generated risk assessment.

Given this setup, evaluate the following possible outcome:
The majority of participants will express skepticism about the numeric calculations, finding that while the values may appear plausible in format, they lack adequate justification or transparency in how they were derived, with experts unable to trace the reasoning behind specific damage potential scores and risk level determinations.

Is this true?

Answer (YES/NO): NO